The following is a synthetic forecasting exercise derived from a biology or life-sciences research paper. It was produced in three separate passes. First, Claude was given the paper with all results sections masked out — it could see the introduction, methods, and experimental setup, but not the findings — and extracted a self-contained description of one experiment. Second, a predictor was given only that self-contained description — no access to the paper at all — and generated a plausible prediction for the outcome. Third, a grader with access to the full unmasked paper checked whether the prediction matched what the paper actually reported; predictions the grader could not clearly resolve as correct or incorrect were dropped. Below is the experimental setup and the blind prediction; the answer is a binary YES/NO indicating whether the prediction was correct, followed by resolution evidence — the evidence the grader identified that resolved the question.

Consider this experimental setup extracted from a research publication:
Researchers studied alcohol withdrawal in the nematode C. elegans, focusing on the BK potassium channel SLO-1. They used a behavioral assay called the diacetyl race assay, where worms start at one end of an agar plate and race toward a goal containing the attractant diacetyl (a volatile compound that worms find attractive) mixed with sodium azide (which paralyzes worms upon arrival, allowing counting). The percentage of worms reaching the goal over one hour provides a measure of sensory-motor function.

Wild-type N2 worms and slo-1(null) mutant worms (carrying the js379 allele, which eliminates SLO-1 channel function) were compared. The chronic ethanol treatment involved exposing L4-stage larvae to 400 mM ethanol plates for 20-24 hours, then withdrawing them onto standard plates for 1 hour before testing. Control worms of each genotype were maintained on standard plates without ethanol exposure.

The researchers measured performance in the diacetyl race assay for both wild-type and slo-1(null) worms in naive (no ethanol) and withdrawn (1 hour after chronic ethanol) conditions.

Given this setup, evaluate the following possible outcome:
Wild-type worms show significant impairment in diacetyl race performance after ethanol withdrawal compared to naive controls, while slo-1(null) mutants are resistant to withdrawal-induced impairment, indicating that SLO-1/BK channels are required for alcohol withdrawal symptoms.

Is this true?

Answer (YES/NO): NO